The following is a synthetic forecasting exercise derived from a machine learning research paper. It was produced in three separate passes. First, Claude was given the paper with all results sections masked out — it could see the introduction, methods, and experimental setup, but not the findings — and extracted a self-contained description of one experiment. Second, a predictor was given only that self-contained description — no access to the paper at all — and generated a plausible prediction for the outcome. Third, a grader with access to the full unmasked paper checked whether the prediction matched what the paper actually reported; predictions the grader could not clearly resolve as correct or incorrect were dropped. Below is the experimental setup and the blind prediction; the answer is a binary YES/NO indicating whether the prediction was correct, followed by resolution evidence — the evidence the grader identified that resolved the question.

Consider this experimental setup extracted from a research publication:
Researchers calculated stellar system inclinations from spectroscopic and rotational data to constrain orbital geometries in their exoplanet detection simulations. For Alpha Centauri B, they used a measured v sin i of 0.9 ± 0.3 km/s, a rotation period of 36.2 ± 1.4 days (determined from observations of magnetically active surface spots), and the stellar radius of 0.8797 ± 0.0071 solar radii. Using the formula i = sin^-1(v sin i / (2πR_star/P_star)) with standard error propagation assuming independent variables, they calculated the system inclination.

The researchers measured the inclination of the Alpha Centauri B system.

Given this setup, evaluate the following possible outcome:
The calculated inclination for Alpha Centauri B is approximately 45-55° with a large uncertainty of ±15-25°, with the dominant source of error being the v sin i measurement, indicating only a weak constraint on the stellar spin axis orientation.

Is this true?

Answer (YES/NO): YES